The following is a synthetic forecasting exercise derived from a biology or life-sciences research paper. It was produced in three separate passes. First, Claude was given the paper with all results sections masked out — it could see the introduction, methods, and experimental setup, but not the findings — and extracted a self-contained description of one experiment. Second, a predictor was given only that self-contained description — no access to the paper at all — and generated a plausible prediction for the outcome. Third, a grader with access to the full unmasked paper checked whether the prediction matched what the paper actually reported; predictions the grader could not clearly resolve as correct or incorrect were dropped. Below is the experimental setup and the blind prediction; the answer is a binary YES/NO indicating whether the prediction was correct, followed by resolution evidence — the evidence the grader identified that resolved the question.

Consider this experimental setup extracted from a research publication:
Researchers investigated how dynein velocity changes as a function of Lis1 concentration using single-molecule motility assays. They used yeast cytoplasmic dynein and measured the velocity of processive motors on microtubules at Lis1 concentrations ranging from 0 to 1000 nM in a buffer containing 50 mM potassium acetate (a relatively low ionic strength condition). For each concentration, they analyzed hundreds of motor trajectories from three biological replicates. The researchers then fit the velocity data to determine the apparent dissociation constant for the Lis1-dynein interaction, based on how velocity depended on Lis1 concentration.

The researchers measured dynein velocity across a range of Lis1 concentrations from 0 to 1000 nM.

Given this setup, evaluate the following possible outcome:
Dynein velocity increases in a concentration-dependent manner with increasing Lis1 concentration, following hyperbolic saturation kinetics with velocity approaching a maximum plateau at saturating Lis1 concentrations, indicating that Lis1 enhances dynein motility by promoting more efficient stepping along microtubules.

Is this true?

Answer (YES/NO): NO